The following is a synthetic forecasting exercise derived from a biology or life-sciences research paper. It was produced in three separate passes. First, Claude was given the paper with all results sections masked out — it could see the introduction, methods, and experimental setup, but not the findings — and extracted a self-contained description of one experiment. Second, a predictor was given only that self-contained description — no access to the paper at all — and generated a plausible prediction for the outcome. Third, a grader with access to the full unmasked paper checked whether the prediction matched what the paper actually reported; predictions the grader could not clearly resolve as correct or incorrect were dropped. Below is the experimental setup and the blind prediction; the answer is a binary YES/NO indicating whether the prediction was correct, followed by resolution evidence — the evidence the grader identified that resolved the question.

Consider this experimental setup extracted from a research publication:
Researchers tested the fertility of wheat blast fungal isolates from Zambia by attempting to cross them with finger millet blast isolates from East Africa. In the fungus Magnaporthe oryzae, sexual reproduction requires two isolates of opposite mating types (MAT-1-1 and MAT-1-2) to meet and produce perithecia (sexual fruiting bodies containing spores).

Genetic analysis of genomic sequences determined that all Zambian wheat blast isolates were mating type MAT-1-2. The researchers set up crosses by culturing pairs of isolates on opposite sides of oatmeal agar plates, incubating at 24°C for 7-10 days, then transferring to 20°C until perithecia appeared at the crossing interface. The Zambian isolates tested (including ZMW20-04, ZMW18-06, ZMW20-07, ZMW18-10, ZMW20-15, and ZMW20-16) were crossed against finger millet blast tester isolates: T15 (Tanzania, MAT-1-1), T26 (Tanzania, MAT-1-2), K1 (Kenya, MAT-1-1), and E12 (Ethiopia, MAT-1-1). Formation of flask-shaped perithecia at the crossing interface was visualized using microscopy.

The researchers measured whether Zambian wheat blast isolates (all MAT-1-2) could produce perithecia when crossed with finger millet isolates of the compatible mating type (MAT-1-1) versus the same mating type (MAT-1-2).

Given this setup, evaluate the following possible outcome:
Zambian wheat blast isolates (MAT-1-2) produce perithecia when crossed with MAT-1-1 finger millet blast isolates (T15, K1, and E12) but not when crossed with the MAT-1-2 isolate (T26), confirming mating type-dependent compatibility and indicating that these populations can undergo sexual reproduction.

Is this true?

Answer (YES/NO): YES